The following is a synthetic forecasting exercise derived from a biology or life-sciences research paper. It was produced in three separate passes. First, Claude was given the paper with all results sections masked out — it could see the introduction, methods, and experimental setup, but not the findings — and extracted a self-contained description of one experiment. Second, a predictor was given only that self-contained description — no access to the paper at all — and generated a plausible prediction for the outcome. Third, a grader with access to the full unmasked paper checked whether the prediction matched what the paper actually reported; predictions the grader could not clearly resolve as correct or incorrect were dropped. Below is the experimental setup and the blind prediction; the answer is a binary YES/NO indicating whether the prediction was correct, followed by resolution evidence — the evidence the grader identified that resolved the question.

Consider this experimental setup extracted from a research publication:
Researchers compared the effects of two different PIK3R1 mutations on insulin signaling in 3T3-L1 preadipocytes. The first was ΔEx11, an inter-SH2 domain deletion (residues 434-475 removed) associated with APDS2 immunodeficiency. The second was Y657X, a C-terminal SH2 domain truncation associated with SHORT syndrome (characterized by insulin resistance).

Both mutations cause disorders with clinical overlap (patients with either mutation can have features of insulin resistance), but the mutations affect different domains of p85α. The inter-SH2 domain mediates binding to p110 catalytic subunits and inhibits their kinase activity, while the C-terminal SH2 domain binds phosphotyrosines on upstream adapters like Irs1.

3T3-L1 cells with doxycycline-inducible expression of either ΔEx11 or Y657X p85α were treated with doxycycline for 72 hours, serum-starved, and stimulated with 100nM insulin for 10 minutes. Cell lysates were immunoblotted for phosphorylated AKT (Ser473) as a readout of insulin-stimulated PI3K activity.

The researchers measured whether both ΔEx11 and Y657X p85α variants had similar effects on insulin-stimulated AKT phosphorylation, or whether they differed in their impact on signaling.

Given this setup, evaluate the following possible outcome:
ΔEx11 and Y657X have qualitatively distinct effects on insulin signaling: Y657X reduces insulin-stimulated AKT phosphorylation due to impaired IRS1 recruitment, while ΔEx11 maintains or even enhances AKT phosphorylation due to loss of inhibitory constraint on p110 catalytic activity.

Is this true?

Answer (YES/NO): NO